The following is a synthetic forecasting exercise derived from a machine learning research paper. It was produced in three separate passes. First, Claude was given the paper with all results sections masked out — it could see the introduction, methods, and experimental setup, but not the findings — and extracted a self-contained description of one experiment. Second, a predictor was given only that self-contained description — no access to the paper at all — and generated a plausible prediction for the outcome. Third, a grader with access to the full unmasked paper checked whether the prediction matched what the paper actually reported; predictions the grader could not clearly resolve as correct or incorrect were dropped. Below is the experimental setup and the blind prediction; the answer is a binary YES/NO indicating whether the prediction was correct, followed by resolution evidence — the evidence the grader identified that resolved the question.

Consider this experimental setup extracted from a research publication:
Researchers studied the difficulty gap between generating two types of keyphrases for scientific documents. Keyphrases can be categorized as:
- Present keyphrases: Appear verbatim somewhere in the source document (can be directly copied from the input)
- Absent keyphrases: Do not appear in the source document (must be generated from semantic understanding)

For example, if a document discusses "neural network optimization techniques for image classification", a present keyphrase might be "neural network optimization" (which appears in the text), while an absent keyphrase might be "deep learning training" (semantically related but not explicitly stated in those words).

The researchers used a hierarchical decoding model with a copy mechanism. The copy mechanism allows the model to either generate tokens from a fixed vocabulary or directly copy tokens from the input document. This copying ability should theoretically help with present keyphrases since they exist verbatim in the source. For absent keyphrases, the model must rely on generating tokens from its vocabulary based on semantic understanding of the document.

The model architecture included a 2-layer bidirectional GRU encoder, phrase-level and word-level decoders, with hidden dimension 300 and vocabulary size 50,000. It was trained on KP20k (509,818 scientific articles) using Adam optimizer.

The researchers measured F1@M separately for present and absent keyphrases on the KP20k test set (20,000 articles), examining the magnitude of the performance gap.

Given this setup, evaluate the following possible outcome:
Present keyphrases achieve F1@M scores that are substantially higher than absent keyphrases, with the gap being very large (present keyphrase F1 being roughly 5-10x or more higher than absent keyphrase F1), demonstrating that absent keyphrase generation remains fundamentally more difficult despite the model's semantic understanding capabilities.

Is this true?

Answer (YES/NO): YES